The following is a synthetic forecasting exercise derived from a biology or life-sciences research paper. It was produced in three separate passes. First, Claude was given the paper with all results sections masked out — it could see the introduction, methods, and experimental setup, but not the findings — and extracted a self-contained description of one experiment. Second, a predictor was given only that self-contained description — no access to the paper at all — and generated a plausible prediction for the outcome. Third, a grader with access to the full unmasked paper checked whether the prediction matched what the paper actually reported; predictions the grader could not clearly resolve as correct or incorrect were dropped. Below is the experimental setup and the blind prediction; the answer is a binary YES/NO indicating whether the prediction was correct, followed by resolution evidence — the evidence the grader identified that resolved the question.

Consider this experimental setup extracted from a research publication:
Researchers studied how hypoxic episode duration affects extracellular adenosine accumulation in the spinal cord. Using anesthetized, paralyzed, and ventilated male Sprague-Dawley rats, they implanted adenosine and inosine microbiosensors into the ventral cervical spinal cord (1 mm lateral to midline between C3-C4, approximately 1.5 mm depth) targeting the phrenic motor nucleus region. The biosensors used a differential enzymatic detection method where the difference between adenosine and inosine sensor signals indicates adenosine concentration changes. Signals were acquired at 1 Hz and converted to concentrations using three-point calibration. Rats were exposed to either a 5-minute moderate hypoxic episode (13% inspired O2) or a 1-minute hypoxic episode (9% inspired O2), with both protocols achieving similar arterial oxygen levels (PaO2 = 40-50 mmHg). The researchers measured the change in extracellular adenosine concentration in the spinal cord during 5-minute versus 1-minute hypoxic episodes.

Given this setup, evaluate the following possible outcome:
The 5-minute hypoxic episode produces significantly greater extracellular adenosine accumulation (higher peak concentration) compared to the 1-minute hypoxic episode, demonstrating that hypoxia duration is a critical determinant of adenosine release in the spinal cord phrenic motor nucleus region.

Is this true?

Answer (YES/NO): YES